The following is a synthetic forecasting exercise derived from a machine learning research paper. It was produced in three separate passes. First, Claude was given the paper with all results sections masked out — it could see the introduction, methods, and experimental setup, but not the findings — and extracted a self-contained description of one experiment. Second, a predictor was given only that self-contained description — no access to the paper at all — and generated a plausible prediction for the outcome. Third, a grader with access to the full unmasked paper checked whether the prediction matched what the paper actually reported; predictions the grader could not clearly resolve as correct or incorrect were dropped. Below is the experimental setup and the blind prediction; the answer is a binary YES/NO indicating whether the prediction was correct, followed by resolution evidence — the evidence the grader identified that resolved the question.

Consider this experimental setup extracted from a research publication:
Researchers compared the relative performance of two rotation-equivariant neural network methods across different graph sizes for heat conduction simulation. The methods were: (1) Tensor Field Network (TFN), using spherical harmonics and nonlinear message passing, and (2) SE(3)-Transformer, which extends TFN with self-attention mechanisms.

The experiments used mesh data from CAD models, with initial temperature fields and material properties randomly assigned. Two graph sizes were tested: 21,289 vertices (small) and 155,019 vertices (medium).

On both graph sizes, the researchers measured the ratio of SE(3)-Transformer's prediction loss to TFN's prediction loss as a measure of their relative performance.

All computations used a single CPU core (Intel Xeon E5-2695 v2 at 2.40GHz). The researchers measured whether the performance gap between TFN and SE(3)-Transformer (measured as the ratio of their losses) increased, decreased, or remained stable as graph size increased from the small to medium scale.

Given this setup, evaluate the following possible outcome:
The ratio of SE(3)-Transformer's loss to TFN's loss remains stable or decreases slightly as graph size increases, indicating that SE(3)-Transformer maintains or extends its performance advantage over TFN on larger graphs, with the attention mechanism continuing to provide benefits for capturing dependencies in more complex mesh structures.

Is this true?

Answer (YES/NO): NO